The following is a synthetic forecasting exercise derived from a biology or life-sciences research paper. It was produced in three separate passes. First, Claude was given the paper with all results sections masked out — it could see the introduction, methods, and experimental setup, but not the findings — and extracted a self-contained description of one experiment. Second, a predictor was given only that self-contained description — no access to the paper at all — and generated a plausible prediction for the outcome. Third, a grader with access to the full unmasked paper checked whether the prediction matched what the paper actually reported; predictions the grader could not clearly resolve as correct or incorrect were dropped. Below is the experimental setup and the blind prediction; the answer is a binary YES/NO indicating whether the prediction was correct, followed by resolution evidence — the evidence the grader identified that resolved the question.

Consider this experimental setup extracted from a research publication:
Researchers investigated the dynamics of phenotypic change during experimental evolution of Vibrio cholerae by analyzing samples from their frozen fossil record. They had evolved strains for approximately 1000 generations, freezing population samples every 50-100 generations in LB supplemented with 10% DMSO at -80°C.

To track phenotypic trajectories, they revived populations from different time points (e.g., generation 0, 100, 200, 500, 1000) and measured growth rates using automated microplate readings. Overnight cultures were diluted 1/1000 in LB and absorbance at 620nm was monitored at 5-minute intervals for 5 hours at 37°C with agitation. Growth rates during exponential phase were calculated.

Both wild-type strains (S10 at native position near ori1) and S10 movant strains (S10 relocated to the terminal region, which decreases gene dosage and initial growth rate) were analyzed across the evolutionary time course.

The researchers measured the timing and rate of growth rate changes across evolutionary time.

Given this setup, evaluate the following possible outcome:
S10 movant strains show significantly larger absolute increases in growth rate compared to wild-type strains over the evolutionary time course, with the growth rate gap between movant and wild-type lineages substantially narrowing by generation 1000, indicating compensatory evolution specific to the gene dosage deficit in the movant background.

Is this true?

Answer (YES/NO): NO